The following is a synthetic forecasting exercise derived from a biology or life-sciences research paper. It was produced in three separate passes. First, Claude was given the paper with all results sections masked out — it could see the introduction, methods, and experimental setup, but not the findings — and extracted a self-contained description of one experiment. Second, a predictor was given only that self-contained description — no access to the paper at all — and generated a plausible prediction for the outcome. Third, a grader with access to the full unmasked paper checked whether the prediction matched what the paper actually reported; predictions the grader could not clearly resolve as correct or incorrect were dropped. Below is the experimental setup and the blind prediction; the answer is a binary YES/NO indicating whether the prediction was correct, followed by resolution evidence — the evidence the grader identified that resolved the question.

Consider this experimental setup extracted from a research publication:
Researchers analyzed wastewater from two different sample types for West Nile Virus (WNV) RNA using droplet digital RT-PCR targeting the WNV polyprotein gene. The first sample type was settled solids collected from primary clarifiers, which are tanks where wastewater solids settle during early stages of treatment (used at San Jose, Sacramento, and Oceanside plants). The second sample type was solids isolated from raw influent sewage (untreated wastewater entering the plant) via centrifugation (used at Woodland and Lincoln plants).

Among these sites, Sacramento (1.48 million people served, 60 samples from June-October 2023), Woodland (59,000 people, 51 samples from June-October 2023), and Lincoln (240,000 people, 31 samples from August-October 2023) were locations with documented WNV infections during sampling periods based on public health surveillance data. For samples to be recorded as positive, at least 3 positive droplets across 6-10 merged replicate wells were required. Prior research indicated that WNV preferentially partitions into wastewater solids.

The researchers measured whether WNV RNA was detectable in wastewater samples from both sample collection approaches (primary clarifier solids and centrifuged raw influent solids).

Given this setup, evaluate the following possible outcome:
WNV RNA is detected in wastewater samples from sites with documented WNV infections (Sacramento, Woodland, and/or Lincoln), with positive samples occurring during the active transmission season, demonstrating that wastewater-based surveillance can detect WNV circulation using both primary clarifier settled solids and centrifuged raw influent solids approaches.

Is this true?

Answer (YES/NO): YES